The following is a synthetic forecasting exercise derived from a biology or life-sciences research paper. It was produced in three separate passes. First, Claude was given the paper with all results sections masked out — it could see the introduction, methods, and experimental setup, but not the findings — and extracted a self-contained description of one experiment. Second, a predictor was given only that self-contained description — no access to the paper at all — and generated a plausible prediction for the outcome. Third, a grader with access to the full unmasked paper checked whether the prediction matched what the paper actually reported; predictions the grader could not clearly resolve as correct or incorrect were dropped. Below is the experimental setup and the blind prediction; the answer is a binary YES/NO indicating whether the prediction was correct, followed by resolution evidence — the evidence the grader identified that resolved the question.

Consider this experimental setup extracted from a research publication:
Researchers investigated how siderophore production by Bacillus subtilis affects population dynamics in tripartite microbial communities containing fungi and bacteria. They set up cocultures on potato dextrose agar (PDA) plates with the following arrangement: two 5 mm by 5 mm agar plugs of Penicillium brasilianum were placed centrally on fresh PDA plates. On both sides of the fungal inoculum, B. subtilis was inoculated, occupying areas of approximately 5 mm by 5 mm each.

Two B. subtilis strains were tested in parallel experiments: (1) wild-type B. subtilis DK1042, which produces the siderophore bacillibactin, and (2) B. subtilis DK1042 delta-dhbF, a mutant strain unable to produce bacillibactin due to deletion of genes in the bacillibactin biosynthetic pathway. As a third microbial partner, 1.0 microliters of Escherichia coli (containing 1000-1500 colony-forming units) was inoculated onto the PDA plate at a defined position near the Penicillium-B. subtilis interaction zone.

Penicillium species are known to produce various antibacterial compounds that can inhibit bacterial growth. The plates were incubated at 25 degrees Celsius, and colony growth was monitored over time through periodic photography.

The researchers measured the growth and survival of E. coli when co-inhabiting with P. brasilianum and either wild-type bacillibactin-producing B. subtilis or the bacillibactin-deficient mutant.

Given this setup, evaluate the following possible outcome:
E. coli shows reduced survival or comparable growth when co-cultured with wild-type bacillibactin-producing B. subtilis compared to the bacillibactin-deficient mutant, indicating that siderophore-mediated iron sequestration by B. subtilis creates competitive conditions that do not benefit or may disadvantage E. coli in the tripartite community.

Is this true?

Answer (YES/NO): NO